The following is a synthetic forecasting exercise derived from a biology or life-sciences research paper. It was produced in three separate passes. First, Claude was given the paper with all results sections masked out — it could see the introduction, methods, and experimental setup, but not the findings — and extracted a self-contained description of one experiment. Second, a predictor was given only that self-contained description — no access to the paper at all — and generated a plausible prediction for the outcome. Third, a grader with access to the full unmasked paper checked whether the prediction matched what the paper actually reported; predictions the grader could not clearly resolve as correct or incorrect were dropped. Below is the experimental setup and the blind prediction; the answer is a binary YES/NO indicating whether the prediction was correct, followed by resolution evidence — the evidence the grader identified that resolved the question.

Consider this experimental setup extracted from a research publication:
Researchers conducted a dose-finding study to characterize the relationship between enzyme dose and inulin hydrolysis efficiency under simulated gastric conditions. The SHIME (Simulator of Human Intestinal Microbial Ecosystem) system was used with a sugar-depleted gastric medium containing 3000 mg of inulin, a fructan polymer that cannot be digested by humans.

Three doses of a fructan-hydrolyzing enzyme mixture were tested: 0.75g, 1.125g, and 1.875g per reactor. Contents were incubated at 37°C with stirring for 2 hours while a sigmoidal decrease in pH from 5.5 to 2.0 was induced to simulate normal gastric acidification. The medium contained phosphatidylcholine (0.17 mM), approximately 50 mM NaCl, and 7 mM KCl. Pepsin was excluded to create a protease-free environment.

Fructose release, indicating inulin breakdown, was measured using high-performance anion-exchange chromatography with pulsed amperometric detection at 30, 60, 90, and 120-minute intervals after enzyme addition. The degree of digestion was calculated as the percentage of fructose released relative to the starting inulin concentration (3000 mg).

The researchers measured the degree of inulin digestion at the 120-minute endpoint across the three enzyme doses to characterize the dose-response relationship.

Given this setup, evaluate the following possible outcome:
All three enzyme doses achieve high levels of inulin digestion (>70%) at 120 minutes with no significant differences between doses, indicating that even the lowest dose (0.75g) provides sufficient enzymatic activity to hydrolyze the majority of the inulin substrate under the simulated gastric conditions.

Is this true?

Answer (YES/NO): NO